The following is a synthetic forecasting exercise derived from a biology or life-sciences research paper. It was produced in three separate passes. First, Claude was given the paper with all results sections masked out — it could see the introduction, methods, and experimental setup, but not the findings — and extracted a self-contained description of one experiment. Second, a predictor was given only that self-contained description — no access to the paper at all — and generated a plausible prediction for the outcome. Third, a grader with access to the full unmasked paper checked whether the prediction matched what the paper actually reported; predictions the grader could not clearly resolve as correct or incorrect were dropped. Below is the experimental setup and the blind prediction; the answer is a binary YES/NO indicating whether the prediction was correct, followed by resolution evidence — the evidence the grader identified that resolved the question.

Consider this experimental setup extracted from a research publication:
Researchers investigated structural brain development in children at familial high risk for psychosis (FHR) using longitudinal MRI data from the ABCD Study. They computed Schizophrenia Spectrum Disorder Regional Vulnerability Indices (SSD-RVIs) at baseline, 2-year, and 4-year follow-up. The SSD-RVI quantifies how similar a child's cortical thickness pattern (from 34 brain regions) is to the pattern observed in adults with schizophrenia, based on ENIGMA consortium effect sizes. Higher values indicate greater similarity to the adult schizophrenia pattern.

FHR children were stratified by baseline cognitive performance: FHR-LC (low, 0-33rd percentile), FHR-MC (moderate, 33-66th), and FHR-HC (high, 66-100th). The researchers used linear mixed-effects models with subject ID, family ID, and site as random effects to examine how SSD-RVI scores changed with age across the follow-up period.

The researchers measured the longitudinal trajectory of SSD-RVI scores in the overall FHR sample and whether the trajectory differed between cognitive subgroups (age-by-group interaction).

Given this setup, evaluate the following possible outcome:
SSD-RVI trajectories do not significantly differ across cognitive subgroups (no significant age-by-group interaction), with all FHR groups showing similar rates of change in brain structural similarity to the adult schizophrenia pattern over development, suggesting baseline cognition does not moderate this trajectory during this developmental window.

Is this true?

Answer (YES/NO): YES